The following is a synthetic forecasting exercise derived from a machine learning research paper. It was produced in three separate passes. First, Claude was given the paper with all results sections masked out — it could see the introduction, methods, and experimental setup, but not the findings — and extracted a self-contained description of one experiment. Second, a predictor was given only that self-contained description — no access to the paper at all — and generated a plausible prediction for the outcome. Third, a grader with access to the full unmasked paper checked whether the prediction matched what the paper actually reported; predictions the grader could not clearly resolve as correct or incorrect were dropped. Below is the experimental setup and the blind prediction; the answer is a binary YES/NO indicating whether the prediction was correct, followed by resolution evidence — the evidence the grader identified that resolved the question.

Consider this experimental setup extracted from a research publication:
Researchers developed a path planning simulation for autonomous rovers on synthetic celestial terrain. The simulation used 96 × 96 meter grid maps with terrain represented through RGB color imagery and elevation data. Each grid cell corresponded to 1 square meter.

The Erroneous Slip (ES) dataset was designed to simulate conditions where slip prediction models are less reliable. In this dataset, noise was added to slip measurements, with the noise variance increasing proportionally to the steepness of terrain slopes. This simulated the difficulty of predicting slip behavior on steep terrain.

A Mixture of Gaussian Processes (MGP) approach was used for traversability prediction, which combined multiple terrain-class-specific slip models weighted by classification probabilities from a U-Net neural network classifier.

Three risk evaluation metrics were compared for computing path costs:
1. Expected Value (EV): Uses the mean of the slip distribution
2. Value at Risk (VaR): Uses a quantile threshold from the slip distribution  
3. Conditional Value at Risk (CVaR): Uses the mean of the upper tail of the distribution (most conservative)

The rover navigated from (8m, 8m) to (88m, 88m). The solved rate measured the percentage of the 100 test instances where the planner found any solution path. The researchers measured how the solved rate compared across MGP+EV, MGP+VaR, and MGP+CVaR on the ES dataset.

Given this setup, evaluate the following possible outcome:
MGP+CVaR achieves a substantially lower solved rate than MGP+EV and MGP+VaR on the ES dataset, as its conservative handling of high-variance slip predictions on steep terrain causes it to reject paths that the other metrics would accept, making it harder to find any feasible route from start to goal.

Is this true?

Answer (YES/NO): YES